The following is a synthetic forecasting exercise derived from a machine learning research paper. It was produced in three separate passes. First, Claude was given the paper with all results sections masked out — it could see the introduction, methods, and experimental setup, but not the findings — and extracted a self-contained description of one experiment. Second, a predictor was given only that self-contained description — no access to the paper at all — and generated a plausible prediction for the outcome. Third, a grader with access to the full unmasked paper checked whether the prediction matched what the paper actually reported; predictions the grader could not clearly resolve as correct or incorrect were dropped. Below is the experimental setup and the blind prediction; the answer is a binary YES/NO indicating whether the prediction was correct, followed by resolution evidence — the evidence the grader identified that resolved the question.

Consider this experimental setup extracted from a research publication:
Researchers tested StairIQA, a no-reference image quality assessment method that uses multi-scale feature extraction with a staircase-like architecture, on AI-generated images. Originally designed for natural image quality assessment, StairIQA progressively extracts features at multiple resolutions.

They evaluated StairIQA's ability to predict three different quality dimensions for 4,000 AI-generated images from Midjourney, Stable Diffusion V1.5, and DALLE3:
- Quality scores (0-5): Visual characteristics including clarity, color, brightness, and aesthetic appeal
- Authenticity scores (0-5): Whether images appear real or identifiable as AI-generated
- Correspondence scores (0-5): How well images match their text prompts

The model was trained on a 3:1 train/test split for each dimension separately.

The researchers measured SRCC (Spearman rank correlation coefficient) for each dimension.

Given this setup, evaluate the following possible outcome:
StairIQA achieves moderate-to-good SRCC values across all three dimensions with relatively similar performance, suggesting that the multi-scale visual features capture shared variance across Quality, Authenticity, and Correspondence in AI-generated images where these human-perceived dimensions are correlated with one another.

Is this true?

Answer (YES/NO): YES